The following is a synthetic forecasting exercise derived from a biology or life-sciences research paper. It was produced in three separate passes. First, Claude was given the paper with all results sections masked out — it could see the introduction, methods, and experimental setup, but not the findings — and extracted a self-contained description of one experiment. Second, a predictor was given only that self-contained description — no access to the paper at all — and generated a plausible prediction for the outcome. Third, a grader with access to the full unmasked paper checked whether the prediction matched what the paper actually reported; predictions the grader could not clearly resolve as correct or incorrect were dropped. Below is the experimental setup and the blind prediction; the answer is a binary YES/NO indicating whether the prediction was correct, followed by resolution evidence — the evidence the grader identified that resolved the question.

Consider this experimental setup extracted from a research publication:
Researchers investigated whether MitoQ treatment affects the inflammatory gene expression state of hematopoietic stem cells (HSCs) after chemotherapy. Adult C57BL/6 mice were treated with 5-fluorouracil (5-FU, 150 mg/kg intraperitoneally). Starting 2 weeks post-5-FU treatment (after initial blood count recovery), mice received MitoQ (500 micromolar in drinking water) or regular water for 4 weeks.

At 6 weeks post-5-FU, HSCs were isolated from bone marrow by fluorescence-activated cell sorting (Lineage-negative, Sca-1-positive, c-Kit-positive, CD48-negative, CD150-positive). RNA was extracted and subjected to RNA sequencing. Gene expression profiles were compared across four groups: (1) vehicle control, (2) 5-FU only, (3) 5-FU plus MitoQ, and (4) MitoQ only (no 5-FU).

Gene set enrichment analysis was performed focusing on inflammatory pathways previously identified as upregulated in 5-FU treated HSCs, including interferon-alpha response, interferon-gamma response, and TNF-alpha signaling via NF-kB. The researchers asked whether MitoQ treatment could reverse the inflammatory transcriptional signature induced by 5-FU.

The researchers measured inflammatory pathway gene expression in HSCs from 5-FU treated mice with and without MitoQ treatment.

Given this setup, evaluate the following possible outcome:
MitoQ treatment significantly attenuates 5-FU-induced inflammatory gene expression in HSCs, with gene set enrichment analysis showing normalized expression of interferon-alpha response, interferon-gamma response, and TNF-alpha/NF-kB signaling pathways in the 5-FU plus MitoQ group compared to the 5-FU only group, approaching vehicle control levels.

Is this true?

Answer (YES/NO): NO